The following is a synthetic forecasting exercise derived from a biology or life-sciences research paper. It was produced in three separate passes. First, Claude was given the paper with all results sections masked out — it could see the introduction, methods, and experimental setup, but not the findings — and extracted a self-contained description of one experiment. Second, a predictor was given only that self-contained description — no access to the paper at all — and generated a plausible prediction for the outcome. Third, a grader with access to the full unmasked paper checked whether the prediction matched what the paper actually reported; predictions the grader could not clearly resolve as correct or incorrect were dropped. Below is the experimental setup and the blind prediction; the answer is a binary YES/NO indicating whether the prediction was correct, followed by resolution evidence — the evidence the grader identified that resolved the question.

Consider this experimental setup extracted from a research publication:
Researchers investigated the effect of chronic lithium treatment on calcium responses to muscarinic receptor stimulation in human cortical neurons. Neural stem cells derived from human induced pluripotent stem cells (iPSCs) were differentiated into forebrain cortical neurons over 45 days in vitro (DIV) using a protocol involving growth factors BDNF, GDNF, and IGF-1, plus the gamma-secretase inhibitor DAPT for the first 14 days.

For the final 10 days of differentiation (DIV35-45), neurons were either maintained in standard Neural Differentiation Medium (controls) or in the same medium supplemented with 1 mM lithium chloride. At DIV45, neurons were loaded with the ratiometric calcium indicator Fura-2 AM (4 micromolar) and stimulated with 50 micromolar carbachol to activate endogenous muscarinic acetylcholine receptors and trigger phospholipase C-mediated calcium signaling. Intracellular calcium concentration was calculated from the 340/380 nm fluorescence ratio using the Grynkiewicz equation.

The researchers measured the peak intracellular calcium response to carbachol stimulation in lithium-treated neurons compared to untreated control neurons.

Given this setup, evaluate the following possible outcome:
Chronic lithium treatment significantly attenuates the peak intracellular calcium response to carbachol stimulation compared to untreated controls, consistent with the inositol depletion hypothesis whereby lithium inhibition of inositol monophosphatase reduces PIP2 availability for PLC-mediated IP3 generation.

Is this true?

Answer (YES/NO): YES